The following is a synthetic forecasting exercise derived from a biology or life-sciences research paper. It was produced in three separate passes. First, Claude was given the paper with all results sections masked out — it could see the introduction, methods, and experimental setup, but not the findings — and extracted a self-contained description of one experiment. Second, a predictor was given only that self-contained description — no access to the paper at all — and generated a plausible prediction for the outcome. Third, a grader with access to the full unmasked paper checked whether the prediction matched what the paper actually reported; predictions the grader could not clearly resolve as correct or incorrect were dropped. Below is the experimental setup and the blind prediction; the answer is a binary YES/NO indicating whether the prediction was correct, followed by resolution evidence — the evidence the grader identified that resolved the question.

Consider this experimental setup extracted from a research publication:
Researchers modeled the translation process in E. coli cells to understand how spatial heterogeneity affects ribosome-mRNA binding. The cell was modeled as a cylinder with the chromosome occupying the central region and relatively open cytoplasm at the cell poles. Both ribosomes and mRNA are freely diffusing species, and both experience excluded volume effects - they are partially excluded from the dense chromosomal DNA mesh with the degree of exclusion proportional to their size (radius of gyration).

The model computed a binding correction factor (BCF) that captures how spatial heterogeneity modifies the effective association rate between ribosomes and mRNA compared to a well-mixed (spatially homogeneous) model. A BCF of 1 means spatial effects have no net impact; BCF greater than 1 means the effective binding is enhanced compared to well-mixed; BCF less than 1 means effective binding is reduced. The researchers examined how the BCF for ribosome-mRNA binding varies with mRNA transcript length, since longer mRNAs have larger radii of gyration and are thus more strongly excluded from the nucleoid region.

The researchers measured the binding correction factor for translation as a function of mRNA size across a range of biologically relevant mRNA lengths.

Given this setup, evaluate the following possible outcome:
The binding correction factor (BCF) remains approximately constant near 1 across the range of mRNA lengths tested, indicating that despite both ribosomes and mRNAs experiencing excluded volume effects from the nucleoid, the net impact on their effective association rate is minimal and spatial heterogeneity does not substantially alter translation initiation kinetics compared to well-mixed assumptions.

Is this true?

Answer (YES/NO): NO